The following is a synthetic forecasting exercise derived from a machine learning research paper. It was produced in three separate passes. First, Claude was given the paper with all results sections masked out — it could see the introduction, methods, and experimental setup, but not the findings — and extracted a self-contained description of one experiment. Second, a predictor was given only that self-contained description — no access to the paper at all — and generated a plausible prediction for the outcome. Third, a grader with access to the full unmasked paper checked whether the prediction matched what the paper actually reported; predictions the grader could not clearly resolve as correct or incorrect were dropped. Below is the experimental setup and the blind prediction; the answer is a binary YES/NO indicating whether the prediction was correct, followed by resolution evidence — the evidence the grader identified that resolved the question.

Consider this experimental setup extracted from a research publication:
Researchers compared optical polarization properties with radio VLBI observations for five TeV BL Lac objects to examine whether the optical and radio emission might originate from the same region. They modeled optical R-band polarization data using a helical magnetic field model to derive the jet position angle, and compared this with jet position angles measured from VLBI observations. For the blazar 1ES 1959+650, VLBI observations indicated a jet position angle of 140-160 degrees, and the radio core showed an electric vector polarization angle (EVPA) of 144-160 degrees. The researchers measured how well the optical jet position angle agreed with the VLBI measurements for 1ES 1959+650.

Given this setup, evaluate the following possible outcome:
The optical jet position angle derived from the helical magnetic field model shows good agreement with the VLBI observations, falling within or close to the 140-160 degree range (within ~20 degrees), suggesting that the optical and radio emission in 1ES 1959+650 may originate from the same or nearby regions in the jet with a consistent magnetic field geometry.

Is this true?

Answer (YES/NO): YES